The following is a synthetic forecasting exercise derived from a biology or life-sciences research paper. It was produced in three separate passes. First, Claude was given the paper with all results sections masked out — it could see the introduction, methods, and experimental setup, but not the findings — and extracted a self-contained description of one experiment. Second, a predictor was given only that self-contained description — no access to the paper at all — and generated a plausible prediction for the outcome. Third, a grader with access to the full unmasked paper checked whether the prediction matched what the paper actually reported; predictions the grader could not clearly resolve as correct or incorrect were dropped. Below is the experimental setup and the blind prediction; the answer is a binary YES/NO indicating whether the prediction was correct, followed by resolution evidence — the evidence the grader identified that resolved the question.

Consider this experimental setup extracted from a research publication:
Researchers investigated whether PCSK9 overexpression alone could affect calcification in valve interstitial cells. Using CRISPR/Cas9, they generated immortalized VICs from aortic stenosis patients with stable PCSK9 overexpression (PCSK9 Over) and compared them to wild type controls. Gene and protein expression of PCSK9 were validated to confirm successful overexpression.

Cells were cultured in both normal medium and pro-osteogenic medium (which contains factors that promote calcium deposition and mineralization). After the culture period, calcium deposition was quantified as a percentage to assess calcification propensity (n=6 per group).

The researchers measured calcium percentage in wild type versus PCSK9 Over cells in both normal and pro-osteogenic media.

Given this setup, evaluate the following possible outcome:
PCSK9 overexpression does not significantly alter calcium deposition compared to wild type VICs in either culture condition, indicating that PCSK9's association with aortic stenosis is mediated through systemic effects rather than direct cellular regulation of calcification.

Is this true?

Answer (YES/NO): NO